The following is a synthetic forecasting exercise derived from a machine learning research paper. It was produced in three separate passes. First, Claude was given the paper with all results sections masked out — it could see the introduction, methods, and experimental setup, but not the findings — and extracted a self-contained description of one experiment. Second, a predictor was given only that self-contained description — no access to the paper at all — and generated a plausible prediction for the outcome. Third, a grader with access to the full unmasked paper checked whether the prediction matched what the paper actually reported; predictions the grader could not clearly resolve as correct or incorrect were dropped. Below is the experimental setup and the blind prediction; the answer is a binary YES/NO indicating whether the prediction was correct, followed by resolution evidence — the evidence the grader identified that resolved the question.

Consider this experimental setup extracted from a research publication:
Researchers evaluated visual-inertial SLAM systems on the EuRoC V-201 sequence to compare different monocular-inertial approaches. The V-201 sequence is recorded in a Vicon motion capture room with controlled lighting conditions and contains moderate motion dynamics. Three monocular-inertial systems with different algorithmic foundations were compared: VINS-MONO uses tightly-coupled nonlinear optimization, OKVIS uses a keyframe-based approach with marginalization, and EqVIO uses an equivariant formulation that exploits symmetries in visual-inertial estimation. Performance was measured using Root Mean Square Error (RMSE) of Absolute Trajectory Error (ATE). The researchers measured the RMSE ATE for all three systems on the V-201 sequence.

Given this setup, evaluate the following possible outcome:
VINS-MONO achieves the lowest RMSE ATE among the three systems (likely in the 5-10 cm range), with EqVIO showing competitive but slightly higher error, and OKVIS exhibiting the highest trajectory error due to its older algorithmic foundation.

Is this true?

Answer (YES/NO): NO